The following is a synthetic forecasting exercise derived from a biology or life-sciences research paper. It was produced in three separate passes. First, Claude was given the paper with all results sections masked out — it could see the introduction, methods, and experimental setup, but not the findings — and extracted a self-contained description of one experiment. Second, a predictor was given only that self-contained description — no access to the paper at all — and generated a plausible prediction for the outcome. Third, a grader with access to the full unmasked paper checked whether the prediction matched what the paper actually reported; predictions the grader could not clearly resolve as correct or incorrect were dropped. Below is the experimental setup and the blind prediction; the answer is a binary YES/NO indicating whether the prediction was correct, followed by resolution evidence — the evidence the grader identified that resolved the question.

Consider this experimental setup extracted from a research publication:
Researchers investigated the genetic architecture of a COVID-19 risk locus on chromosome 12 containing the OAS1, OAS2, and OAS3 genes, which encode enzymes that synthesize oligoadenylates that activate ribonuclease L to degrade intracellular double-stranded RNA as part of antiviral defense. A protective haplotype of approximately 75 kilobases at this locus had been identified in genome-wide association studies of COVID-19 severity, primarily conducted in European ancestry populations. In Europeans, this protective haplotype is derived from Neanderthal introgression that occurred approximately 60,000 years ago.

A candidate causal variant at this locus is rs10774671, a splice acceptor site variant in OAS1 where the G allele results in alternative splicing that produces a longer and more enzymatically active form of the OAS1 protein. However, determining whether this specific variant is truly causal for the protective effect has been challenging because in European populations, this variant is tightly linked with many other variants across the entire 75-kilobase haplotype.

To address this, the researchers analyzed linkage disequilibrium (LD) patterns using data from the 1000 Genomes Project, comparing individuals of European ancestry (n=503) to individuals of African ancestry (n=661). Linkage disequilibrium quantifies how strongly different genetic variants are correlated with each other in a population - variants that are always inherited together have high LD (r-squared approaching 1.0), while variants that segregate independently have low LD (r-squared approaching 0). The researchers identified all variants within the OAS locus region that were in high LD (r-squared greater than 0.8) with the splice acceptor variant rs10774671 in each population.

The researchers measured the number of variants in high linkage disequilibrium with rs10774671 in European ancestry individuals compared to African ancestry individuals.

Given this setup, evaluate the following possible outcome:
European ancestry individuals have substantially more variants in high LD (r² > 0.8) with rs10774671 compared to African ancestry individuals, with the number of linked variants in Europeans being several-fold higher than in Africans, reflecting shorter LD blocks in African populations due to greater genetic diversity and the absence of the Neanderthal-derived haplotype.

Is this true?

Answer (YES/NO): YES